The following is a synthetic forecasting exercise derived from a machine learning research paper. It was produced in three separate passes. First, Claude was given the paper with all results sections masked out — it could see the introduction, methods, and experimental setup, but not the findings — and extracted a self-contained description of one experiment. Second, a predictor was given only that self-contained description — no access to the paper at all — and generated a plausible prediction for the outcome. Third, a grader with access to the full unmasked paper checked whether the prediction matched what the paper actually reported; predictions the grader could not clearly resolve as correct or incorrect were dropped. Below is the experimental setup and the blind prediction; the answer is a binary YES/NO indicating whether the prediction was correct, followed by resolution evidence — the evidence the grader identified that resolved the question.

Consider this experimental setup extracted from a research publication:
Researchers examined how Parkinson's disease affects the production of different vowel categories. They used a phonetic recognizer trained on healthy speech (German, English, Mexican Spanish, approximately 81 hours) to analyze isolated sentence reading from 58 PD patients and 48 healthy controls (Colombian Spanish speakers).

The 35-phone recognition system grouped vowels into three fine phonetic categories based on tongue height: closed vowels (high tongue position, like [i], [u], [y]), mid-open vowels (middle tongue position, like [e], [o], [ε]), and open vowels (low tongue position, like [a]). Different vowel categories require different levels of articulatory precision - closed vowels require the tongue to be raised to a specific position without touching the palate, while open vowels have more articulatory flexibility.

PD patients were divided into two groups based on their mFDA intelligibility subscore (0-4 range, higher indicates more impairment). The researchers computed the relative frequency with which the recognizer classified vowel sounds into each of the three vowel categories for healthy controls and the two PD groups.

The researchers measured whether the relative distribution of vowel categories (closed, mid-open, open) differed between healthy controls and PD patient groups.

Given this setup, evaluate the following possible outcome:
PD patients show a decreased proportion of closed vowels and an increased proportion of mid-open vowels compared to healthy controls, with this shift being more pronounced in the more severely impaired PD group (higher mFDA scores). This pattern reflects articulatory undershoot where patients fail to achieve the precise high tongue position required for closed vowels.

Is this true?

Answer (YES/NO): NO